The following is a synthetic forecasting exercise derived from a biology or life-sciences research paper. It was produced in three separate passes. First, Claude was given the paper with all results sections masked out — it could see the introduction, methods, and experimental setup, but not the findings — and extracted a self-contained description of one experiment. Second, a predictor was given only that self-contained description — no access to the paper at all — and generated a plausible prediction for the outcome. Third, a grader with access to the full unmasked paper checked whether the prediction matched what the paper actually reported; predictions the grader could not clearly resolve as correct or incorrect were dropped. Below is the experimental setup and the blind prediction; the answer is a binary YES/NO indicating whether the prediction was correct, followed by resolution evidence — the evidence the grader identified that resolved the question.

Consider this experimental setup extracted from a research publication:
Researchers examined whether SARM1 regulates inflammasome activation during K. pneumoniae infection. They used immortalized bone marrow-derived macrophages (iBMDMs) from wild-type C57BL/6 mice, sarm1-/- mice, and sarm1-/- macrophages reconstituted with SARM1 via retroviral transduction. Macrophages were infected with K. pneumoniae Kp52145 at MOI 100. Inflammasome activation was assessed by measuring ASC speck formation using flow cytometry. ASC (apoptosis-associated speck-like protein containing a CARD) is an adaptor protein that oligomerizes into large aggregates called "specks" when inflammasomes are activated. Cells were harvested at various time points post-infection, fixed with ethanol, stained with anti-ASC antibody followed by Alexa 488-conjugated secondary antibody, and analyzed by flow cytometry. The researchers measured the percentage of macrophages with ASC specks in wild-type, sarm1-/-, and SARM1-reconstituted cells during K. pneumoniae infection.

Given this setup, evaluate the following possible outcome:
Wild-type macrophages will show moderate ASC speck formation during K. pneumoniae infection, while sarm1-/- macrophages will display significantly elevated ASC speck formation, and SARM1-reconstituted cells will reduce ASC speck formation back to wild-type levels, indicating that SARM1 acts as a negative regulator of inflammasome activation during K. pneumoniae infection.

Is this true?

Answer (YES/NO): YES